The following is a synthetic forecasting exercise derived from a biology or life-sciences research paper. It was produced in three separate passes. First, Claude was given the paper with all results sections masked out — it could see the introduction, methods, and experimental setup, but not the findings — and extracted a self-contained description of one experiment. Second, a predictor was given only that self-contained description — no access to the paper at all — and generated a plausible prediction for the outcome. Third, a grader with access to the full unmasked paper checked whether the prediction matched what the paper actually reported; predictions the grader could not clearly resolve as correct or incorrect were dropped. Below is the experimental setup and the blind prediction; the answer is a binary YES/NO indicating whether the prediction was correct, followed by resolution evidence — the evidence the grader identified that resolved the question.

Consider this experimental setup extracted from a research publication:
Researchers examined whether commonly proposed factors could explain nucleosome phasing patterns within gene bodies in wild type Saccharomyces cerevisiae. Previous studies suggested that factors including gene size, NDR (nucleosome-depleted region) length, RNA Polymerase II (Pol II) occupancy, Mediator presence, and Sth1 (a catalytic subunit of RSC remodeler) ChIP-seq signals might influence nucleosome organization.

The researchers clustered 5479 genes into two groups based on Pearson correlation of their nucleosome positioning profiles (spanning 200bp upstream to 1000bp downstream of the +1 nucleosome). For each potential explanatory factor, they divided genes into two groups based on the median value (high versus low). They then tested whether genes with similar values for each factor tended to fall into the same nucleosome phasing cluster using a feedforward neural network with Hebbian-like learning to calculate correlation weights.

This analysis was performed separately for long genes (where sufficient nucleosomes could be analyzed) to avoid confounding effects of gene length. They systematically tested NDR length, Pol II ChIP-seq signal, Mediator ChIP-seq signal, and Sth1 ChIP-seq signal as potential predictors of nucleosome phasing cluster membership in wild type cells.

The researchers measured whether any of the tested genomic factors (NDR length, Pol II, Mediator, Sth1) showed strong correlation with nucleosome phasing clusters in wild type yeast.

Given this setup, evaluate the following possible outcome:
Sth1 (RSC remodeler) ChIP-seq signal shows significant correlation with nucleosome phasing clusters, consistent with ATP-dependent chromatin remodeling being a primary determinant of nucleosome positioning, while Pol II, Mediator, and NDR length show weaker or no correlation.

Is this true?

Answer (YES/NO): NO